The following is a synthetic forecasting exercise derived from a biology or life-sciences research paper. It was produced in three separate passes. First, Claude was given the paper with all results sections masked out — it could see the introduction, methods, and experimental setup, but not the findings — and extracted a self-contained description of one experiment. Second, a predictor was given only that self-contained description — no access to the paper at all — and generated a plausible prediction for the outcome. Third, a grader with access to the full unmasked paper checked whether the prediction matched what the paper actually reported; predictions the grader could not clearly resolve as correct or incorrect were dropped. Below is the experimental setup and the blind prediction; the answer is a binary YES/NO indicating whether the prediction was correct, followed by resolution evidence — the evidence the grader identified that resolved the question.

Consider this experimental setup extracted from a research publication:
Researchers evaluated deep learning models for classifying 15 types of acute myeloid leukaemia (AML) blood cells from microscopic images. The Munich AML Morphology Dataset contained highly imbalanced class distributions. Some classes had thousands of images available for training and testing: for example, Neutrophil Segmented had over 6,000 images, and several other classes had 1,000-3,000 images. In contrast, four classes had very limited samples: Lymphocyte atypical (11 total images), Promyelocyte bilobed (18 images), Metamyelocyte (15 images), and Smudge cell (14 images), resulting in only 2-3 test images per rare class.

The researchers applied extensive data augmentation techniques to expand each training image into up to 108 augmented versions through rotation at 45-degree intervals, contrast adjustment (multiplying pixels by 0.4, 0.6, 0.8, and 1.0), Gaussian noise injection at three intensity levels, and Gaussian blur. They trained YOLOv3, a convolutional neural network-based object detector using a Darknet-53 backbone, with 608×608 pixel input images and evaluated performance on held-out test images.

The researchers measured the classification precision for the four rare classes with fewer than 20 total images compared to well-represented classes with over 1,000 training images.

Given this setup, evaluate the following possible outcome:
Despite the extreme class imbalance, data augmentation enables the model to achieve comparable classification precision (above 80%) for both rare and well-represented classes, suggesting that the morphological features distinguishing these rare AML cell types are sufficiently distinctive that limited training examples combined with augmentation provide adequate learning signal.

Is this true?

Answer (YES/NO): NO